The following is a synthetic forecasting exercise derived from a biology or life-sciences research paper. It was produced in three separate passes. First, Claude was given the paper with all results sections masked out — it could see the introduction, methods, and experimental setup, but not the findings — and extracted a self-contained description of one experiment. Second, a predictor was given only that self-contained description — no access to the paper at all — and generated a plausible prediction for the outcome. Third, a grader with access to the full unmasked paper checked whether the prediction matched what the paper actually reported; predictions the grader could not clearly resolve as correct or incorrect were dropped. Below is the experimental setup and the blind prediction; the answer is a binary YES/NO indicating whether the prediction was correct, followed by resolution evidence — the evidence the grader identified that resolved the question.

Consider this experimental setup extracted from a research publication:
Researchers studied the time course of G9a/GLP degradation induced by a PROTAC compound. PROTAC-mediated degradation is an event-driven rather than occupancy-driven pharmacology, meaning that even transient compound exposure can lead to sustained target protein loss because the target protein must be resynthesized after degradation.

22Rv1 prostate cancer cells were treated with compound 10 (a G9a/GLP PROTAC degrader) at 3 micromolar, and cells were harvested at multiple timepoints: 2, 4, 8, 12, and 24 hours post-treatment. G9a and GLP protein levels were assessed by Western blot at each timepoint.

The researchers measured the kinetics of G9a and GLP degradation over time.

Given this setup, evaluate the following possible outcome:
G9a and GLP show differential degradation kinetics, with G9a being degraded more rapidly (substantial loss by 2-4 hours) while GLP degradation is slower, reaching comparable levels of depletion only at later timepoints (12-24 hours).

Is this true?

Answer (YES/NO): NO